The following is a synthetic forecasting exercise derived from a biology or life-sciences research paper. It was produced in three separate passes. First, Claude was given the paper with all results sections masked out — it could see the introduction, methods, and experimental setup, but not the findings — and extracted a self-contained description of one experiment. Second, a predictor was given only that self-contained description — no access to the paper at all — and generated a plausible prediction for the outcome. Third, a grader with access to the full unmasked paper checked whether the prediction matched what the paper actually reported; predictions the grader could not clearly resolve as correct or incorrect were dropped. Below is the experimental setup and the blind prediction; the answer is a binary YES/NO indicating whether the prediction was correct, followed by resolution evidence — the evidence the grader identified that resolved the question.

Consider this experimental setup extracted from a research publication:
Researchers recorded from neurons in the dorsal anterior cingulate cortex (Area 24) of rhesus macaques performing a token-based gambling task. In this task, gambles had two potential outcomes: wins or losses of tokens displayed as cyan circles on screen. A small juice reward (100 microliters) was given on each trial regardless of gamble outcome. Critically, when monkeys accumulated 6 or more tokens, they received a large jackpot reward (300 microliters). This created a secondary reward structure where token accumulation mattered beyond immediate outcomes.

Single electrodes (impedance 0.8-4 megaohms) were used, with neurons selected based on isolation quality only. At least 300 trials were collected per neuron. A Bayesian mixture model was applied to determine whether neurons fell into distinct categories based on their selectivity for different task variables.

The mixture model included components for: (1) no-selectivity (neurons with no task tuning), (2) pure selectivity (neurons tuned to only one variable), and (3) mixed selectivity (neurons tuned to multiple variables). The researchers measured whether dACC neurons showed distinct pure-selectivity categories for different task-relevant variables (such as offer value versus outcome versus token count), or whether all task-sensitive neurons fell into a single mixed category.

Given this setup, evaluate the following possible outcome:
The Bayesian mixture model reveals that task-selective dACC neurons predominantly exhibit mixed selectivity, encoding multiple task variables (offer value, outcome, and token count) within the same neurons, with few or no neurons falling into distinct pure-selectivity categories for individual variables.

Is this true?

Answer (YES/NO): YES